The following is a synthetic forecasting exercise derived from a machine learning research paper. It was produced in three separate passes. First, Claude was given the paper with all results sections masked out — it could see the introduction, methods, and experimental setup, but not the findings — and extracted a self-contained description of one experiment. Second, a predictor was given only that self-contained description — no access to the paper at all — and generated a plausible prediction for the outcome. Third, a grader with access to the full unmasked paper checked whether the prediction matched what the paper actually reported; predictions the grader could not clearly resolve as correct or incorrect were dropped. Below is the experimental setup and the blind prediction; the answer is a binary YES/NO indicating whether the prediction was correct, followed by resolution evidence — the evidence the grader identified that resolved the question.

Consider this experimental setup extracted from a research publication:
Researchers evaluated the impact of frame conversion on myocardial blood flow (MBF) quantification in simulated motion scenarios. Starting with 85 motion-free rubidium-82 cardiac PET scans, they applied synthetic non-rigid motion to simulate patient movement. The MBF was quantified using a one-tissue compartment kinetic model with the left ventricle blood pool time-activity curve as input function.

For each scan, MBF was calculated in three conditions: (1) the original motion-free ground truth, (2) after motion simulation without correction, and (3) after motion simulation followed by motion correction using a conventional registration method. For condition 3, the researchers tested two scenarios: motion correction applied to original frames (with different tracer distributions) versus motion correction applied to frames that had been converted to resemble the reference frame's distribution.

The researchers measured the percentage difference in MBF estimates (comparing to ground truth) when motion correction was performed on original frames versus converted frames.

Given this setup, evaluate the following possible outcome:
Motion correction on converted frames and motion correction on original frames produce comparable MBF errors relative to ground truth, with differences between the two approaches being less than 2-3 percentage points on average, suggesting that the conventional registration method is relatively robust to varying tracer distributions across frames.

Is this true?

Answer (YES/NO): NO